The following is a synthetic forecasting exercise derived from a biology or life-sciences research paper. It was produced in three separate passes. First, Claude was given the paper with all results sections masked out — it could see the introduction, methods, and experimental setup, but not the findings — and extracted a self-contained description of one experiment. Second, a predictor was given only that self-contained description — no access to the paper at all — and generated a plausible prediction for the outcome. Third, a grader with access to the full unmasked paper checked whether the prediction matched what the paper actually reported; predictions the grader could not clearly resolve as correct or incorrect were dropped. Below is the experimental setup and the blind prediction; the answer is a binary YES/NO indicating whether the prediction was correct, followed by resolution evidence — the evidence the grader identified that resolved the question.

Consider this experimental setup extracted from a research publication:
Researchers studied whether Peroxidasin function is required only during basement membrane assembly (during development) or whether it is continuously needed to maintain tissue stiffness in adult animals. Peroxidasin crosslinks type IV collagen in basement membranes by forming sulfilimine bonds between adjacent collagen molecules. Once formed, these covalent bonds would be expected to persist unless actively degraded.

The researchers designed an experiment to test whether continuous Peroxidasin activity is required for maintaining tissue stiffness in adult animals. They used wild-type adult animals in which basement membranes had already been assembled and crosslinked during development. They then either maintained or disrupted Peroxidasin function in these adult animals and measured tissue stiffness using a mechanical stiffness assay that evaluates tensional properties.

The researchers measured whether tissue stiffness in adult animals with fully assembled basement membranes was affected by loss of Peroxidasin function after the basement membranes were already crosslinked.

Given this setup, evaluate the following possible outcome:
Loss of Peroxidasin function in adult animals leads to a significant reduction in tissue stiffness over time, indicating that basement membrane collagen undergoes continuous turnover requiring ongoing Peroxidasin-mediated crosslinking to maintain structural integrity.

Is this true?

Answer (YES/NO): YES